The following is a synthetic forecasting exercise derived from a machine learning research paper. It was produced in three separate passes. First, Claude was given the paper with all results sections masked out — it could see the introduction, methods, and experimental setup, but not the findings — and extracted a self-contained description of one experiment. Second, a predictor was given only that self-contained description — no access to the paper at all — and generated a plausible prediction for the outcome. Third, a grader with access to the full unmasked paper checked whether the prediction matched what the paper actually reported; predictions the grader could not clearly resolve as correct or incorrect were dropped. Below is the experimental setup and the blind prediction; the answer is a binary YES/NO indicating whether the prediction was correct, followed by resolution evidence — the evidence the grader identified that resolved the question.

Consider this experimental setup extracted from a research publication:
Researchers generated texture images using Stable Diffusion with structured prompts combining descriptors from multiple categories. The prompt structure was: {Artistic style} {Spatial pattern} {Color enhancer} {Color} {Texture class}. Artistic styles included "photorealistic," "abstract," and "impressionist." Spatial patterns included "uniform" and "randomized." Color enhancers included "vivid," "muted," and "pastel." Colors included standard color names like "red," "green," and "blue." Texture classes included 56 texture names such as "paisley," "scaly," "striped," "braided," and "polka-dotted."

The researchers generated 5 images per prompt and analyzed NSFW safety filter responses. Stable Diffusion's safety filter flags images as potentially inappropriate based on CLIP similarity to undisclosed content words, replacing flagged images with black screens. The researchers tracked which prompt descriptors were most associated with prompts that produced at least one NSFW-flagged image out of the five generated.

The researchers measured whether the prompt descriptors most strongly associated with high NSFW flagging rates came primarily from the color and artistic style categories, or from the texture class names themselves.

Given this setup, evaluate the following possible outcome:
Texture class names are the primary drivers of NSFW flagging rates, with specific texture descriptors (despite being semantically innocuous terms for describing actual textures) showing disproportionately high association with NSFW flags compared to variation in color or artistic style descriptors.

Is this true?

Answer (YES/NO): YES